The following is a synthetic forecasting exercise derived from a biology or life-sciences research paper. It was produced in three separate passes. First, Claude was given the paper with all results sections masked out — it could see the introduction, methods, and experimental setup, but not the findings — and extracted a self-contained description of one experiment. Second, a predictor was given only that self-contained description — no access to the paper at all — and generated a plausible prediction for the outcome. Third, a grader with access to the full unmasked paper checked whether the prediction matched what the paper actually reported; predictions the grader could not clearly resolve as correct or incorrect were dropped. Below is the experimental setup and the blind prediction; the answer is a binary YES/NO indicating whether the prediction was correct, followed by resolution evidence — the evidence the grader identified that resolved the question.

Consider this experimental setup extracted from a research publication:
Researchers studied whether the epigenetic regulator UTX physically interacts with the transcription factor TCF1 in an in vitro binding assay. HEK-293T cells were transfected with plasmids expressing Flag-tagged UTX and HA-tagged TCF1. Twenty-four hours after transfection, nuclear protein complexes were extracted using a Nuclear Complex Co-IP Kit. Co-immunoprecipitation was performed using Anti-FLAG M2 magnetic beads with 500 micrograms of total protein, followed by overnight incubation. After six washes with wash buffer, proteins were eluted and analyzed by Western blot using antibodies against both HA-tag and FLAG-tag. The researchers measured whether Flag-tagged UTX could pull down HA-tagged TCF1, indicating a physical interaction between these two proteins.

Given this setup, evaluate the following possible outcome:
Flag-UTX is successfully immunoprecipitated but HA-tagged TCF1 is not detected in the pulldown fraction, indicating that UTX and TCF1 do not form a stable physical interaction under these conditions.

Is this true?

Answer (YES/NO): NO